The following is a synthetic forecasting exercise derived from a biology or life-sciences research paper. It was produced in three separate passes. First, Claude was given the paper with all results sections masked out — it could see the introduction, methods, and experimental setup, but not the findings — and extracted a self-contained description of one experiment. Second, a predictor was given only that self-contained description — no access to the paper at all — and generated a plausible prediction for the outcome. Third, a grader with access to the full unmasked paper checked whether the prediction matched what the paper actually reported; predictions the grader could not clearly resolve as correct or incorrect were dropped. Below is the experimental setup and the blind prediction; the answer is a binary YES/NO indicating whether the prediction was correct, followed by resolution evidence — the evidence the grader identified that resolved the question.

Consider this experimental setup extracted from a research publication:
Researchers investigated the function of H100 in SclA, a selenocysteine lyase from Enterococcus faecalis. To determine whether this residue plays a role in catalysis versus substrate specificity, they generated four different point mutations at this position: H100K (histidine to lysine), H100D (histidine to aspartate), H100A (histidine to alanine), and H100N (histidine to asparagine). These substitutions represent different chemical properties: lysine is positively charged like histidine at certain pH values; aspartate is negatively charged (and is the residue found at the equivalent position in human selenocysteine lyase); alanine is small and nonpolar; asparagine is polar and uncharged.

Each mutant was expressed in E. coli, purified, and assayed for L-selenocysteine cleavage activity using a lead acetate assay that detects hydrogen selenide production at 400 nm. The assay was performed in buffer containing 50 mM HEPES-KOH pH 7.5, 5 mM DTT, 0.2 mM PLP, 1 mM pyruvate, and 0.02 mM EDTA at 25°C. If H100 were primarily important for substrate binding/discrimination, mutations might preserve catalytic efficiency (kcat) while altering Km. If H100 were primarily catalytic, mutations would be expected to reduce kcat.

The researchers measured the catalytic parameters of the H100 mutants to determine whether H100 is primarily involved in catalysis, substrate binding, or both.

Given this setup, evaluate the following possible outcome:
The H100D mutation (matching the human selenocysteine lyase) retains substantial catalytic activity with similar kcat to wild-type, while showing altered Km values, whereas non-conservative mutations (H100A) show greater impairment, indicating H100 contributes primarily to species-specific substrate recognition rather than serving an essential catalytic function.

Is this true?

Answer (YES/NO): NO